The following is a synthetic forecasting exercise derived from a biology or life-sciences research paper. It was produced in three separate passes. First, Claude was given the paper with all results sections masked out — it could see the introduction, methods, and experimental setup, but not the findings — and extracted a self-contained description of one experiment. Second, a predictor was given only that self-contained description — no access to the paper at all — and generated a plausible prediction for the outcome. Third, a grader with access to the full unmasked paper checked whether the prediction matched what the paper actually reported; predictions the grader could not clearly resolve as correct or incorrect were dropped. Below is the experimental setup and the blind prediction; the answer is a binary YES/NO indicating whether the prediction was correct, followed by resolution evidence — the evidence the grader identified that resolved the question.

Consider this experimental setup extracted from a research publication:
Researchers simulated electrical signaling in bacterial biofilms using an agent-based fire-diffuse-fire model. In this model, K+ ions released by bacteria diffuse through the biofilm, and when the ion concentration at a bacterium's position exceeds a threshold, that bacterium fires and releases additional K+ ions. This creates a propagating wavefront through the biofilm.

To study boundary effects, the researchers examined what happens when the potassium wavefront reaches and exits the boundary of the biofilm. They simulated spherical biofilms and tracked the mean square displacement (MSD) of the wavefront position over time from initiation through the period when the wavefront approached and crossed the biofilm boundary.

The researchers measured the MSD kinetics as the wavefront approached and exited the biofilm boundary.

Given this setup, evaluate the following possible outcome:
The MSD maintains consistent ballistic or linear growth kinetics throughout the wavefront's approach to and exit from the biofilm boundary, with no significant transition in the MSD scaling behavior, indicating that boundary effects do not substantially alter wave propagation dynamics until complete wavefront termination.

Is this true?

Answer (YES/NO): NO